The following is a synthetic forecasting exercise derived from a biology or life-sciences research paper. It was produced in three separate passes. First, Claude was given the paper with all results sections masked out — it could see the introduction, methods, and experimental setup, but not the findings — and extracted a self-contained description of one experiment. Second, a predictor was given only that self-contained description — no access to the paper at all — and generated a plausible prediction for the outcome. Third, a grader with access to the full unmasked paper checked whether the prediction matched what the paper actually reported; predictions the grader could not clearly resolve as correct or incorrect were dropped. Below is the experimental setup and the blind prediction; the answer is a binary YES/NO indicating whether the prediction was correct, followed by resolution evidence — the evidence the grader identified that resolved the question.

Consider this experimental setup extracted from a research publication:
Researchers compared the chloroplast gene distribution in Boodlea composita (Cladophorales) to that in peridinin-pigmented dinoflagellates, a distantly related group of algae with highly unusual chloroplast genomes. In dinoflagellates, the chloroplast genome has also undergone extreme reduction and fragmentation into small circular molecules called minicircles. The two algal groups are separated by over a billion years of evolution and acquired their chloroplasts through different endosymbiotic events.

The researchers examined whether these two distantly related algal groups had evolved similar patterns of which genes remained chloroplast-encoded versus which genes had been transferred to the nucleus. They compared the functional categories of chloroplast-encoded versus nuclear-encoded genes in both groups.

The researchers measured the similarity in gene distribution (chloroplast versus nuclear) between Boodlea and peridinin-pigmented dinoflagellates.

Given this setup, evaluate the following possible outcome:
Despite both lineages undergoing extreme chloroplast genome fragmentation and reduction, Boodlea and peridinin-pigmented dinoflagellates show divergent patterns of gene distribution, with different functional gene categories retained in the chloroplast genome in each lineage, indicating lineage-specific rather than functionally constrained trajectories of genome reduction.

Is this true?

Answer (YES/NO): NO